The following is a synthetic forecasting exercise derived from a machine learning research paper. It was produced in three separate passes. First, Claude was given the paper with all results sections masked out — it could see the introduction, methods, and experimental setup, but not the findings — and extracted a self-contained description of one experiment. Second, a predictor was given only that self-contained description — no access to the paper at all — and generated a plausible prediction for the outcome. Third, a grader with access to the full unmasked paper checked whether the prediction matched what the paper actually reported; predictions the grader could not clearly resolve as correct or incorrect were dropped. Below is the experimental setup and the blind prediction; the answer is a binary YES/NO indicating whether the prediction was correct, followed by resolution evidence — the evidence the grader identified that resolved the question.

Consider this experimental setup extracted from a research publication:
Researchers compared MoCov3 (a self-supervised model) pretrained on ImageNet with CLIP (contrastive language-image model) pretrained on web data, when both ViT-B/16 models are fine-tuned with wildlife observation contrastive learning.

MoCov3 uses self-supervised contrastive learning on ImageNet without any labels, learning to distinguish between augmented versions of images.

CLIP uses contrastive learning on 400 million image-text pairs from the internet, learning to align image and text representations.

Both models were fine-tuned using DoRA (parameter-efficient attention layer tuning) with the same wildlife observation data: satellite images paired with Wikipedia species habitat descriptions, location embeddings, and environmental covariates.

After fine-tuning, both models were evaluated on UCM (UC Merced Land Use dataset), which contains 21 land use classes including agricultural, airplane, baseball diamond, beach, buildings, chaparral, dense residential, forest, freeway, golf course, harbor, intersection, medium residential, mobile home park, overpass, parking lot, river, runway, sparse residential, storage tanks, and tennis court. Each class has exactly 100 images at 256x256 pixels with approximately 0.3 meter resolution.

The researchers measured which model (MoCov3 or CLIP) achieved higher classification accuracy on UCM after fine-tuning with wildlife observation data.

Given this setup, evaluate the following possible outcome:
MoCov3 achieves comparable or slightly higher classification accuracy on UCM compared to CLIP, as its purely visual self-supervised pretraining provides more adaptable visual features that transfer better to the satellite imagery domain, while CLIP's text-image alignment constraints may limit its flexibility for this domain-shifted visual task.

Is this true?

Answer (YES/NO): NO